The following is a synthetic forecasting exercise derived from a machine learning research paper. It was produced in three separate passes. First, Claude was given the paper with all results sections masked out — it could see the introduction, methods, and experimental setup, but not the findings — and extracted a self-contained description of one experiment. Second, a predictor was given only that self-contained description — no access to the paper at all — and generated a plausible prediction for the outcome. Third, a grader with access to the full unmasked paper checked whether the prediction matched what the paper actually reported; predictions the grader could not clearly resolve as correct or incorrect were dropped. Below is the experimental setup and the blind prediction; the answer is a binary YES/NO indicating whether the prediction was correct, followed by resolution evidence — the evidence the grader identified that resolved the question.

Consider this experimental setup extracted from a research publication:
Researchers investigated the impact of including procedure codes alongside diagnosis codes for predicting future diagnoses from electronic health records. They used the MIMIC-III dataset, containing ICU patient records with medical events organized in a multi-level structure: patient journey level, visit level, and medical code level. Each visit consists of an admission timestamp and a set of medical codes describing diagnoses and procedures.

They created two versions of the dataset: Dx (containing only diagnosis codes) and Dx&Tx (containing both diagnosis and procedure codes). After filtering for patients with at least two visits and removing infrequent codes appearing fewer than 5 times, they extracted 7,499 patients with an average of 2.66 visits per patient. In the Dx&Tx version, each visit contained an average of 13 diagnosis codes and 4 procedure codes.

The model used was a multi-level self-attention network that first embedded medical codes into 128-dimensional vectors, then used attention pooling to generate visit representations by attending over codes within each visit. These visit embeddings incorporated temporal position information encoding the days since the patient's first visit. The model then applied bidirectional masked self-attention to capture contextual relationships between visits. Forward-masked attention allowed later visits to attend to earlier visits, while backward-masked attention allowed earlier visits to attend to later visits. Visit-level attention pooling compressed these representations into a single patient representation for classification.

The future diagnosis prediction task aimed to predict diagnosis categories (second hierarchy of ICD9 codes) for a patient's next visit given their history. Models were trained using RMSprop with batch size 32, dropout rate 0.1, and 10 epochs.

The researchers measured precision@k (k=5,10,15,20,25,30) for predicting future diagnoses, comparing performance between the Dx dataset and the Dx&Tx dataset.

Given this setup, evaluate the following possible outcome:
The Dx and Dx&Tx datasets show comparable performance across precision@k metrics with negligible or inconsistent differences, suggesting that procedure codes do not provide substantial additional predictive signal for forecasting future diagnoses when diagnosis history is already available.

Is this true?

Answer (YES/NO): YES